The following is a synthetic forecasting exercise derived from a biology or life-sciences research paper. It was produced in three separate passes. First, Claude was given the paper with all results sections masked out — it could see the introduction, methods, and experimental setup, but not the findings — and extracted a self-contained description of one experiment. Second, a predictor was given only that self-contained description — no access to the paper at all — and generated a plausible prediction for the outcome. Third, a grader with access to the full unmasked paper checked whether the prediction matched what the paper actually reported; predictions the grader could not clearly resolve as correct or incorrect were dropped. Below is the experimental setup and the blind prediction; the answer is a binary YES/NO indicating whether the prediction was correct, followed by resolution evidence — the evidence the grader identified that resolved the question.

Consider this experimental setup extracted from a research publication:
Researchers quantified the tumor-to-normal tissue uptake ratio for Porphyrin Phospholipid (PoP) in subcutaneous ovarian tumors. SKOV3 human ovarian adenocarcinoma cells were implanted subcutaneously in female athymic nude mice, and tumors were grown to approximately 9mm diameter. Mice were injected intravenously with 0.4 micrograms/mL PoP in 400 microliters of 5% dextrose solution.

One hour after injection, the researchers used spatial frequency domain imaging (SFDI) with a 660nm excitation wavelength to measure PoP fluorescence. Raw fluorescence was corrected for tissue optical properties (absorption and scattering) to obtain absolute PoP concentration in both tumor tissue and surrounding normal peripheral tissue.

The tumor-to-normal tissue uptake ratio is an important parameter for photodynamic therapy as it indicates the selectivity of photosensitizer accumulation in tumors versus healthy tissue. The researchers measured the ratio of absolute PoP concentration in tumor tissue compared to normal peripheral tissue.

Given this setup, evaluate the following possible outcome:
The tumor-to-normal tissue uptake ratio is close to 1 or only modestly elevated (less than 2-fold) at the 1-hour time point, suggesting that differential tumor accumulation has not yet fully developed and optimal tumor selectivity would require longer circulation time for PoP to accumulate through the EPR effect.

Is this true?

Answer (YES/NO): NO